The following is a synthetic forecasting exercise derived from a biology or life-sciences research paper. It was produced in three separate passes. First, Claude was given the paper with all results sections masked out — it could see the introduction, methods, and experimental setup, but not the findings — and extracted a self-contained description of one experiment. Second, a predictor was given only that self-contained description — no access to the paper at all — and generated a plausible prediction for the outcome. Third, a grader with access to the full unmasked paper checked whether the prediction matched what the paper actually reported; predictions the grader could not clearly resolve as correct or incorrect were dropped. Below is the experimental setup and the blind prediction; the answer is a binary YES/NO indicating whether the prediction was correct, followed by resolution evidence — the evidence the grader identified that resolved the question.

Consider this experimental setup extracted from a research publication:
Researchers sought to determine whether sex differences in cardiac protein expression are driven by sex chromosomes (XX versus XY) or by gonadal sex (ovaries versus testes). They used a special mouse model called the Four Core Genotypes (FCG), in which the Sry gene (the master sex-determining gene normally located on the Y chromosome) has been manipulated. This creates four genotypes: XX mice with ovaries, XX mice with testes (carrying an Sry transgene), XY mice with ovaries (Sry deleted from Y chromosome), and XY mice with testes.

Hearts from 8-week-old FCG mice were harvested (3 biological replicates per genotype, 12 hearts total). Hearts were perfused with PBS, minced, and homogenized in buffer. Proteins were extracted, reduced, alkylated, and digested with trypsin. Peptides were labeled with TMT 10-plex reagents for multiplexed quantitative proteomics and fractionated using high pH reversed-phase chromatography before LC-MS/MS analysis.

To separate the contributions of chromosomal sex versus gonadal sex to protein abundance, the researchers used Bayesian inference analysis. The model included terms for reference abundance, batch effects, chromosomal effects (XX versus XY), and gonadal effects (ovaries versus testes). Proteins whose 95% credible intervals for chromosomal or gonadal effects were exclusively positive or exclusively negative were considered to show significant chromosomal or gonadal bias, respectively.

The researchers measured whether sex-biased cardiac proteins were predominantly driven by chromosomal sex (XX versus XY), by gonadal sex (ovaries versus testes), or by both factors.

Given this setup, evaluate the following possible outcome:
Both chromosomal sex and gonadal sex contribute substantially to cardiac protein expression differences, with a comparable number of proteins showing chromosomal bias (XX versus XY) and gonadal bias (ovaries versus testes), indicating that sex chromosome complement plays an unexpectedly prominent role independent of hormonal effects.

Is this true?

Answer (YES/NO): NO